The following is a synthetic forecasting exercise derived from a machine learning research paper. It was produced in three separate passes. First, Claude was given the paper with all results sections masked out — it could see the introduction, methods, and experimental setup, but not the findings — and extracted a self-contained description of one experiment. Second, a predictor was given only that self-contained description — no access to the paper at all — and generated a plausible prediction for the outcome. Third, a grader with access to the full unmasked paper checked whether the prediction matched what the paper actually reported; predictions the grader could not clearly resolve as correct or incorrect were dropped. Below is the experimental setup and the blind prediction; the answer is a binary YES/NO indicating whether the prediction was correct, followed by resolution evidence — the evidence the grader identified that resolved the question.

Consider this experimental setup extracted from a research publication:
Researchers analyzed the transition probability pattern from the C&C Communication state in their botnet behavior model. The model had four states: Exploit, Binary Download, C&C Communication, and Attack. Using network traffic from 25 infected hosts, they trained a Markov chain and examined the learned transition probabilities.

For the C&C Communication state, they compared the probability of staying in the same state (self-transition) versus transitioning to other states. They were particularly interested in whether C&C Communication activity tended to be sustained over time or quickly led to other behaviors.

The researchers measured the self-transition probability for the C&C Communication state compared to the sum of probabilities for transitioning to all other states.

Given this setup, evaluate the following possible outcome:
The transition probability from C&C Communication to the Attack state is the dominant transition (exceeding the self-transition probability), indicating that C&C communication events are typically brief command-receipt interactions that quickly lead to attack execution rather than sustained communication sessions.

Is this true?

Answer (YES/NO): NO